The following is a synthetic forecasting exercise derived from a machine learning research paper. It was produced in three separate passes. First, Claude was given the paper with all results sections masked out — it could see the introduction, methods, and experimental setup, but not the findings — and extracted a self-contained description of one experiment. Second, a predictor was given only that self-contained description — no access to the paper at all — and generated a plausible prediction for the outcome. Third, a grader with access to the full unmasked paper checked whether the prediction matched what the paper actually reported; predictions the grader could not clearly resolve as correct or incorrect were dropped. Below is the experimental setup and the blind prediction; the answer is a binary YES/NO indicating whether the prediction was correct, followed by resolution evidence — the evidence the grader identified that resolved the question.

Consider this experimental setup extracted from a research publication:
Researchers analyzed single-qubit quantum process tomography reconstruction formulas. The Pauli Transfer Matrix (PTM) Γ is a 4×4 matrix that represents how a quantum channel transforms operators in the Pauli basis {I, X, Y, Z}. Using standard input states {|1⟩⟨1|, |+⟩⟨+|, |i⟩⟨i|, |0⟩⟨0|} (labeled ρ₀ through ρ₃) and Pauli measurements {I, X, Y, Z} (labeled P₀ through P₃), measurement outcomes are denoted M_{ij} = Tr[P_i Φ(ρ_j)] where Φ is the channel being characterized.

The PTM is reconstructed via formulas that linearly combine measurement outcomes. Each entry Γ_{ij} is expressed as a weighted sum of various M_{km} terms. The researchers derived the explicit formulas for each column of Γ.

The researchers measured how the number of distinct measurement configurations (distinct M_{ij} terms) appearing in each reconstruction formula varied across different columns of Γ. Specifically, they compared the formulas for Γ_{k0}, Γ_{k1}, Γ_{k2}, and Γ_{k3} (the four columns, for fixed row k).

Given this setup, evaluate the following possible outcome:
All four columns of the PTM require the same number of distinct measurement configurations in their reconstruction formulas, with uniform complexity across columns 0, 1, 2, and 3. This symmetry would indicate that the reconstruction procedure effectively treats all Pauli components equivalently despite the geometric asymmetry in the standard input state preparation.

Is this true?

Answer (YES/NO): NO